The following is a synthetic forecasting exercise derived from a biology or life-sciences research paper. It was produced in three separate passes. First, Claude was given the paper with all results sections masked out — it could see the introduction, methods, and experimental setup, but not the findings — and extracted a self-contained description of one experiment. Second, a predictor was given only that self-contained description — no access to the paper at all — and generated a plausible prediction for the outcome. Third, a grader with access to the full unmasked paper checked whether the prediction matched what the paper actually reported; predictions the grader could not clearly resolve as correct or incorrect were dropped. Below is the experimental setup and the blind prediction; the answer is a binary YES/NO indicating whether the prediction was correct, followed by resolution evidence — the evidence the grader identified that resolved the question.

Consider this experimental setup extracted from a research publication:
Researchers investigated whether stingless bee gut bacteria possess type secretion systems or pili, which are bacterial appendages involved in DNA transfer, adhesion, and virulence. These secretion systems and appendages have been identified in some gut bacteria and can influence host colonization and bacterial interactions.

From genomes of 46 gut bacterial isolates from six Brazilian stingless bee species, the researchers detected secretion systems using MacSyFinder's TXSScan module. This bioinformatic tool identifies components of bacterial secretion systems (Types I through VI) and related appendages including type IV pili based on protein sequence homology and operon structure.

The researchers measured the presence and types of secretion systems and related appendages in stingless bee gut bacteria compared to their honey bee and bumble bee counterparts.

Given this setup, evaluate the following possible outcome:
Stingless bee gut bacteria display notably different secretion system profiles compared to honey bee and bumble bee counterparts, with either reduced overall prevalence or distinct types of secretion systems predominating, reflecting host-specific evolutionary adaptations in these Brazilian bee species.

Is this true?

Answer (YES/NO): NO